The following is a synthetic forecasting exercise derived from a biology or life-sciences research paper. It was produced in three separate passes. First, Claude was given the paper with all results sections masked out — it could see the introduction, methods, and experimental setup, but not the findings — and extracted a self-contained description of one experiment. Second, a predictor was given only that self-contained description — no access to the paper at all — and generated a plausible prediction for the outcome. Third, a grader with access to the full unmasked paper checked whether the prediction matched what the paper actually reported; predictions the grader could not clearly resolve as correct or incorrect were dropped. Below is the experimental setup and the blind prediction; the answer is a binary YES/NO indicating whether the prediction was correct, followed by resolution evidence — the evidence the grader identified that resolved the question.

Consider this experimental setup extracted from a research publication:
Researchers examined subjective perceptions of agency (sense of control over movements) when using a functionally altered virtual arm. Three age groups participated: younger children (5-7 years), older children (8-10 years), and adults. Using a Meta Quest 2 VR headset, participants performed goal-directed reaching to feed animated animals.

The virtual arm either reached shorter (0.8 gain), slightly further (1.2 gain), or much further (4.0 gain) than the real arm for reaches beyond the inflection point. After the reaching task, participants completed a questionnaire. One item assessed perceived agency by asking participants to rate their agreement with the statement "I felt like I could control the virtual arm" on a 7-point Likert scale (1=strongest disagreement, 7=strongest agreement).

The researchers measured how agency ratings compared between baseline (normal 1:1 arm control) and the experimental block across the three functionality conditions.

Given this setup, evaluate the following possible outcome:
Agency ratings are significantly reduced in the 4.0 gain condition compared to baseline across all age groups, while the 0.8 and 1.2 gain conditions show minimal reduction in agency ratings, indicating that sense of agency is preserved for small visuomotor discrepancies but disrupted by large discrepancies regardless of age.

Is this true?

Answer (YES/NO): NO